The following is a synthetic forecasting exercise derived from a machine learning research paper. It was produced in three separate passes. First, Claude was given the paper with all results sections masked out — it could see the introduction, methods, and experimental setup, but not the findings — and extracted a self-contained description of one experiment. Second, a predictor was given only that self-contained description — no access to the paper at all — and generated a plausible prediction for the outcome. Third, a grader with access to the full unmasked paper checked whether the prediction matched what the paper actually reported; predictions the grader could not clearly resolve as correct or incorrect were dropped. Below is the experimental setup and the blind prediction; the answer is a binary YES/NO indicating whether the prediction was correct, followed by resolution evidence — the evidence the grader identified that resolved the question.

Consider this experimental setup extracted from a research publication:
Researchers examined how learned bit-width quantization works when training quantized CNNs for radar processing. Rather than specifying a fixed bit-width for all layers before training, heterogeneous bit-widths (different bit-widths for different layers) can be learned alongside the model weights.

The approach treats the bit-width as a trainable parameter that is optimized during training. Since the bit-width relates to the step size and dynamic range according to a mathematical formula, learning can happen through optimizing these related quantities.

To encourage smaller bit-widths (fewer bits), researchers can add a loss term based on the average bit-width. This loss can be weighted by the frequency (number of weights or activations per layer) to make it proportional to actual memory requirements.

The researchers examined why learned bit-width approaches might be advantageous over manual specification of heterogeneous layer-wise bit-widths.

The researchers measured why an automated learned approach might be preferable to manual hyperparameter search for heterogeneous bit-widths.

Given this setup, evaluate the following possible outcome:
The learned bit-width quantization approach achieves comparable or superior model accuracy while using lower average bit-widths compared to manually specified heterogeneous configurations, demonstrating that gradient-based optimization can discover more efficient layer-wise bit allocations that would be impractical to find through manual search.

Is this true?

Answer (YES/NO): NO